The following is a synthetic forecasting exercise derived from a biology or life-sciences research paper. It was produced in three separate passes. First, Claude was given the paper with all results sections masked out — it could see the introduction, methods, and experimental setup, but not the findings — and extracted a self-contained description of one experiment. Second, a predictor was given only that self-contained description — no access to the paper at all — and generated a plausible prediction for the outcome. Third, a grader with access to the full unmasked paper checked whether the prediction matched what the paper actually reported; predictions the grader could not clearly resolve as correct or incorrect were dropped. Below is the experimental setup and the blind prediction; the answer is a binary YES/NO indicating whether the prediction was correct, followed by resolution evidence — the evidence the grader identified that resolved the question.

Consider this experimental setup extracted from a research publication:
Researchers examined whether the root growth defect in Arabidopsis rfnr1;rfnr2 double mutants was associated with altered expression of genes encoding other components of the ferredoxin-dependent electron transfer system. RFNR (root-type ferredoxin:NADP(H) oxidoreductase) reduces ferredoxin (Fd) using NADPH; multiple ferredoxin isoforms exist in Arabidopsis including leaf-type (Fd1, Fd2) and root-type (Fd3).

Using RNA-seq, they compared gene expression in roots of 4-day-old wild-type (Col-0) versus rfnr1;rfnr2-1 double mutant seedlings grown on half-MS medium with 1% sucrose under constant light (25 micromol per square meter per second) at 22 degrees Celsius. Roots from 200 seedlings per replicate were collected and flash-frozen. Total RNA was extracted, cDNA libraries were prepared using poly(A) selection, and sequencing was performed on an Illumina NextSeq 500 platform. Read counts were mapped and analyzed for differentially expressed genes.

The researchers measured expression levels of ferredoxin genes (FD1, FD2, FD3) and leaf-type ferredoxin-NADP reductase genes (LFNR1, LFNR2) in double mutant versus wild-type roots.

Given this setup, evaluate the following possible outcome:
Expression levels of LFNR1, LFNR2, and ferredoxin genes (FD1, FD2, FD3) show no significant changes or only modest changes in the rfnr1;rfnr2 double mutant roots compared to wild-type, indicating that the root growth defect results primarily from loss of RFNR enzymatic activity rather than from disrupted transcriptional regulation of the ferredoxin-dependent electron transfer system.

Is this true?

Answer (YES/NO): NO